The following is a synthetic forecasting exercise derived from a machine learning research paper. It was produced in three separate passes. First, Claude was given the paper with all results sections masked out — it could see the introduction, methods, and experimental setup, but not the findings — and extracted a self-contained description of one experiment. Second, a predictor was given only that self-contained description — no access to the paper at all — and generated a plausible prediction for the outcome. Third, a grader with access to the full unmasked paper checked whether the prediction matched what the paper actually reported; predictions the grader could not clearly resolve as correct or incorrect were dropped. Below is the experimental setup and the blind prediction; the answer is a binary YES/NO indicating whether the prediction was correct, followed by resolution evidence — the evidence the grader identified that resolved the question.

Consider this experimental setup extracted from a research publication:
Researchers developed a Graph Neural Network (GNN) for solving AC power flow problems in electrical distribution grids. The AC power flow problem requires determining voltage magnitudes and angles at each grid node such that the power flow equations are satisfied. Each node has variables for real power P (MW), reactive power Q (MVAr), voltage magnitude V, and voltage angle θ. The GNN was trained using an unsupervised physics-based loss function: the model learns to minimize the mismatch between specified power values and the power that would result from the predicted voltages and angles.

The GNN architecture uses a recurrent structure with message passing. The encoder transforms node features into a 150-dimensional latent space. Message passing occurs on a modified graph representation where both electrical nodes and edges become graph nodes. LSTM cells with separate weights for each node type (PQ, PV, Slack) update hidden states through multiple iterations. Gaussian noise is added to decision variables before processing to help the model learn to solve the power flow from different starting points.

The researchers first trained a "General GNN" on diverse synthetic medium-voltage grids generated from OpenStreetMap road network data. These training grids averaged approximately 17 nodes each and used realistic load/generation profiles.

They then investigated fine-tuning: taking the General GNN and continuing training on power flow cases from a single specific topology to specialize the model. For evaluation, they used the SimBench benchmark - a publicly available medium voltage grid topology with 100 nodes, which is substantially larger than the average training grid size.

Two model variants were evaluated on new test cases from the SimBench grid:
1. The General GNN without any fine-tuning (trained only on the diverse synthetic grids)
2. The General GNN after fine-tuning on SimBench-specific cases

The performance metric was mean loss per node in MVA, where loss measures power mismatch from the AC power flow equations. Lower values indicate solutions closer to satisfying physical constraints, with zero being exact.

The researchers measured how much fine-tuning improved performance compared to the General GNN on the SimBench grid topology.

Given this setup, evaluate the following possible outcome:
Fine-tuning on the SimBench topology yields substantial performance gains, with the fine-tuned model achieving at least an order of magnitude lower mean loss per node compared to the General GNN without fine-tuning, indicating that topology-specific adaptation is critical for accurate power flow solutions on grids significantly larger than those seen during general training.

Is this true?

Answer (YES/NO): YES